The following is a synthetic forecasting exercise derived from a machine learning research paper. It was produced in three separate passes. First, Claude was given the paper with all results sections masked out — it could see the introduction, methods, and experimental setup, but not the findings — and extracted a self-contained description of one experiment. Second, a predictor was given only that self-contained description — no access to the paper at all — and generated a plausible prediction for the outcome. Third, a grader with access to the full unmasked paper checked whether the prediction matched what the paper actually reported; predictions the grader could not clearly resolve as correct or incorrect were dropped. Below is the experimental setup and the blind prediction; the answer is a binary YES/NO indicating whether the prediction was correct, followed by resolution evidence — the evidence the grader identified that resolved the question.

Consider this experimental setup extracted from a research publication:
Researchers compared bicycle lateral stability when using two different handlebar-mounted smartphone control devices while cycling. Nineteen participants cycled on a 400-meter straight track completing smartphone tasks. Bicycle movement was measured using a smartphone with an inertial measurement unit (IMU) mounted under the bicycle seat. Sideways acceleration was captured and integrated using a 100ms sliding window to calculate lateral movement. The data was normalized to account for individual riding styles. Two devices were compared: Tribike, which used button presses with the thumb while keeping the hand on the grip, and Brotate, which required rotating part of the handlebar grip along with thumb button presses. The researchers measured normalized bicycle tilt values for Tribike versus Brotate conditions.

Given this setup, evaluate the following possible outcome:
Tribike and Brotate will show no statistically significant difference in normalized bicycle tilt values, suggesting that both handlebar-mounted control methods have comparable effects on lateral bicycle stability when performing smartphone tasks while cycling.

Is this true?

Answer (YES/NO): NO